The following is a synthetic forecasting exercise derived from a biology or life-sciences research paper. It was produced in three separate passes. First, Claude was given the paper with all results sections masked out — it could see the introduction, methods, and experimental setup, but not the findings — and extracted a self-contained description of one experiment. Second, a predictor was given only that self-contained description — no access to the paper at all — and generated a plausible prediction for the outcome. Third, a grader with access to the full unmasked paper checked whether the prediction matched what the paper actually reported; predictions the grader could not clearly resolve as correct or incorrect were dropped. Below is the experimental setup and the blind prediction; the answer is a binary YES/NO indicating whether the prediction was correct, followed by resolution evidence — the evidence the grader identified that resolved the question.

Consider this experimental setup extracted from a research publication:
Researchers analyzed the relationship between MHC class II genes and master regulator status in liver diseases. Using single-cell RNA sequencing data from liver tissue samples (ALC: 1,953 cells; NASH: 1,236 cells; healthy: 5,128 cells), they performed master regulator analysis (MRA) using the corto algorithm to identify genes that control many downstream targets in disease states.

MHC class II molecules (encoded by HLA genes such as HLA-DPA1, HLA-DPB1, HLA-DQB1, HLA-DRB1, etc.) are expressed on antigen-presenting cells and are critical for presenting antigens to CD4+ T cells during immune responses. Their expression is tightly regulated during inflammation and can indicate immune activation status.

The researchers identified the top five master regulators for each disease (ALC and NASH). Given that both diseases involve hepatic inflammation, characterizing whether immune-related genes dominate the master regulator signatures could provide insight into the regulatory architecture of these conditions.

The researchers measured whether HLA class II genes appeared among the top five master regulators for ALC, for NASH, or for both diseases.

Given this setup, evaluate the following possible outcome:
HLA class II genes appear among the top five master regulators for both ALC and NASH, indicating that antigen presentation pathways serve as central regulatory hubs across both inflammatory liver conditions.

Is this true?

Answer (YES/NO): YES